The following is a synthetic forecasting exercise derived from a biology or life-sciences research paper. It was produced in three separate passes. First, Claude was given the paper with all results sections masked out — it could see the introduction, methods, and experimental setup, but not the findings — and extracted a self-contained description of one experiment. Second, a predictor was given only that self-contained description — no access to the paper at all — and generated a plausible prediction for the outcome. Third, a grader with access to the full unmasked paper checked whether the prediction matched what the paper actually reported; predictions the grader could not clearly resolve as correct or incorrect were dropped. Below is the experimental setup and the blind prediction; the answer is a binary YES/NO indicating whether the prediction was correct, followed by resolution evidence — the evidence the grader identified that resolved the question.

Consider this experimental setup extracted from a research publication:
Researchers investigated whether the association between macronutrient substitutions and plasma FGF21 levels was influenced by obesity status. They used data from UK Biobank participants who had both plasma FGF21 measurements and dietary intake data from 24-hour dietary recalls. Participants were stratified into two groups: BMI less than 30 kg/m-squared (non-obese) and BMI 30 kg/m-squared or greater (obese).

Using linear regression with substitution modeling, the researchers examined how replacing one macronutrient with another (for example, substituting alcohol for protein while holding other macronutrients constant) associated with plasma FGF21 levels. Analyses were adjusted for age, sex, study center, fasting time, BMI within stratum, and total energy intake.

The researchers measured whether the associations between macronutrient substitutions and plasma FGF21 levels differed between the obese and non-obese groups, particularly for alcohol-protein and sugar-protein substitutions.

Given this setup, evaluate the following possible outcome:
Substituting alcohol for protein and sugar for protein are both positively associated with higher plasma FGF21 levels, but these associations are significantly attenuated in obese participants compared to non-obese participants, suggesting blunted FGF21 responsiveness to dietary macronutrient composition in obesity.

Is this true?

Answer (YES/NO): NO